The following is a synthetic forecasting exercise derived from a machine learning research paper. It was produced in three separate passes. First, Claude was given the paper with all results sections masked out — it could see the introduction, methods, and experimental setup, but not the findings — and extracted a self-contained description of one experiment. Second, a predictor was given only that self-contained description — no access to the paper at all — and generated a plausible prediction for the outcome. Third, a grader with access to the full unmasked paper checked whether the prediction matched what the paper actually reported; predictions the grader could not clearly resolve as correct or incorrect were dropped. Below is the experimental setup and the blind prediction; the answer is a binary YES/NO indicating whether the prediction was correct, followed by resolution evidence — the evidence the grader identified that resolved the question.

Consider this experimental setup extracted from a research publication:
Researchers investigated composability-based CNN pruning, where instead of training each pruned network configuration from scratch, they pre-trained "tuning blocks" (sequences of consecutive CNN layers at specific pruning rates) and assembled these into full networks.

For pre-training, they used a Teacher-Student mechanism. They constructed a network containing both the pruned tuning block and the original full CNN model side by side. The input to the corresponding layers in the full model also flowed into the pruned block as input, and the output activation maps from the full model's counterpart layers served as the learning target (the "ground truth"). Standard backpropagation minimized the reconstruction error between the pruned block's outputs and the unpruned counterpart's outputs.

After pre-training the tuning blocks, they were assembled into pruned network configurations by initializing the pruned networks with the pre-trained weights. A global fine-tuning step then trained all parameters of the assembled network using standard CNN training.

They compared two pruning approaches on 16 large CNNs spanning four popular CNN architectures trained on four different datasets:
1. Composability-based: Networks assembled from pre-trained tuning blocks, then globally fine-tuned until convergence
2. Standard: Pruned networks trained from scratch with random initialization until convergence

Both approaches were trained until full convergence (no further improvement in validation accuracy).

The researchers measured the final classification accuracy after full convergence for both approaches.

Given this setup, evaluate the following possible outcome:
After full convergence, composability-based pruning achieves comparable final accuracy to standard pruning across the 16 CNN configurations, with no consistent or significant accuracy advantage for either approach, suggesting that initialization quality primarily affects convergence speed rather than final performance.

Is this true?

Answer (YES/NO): NO